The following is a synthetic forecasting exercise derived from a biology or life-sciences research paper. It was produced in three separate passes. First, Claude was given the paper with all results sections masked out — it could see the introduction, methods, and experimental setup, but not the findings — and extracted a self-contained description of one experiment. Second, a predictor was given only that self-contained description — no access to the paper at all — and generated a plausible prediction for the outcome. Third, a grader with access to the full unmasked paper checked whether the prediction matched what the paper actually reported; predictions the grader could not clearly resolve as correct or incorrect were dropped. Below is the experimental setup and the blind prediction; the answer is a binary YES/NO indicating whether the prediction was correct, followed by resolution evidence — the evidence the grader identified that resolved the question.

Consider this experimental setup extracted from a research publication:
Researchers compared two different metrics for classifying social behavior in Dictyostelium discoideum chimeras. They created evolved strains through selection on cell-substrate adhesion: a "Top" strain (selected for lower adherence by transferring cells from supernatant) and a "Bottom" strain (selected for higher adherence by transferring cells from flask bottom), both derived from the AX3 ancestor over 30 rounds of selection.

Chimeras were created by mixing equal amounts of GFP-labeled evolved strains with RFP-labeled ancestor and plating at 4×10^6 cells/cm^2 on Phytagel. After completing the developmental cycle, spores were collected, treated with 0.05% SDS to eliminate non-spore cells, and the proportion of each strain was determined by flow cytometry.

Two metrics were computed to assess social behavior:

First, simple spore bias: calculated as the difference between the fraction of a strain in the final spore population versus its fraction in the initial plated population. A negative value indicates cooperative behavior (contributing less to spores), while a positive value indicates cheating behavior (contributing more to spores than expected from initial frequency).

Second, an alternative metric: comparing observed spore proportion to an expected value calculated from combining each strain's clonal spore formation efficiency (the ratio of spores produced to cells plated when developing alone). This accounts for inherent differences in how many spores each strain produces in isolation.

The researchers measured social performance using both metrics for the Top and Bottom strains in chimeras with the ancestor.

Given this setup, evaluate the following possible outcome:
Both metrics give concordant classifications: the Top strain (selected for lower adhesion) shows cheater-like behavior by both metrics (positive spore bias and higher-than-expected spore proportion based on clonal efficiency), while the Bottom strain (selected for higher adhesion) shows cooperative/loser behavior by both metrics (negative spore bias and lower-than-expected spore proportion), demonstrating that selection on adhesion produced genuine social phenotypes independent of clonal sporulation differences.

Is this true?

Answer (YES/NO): NO